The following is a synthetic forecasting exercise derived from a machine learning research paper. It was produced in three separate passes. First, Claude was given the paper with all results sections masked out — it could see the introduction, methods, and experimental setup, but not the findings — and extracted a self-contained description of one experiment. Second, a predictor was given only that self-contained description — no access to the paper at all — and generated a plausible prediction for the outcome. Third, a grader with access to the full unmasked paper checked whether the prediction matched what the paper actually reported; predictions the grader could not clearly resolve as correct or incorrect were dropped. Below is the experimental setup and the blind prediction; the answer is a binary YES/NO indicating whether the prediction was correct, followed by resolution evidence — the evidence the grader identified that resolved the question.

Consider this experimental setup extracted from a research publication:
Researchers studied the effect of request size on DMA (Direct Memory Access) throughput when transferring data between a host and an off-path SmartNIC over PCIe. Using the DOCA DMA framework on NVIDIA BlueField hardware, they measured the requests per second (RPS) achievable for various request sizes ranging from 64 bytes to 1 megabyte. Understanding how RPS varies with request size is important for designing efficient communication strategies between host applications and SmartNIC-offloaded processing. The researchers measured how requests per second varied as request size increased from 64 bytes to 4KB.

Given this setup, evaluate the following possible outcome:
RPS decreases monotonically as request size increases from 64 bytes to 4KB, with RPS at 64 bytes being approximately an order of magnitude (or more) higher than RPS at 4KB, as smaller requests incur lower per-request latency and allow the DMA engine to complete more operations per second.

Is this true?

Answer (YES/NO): NO